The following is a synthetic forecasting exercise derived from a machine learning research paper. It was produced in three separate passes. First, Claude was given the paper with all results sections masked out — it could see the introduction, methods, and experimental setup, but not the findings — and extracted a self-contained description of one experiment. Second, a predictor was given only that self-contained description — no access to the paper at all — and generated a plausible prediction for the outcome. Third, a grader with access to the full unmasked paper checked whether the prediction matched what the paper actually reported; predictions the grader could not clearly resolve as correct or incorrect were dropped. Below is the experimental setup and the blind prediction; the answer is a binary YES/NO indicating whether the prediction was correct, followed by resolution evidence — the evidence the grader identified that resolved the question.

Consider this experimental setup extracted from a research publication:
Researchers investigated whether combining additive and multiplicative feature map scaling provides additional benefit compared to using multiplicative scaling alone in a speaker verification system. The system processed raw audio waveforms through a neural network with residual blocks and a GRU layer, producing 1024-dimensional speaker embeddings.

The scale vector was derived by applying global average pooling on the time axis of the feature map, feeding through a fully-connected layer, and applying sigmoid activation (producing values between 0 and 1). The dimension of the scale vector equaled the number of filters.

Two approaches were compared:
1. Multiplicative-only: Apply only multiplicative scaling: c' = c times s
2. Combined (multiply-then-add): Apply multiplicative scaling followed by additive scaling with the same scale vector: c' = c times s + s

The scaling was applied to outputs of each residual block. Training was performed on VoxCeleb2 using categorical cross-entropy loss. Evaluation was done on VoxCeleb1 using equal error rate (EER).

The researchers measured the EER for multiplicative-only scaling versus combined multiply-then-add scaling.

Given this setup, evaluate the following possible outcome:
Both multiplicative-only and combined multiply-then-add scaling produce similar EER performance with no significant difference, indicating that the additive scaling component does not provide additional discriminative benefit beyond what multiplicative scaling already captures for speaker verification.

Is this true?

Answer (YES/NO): NO